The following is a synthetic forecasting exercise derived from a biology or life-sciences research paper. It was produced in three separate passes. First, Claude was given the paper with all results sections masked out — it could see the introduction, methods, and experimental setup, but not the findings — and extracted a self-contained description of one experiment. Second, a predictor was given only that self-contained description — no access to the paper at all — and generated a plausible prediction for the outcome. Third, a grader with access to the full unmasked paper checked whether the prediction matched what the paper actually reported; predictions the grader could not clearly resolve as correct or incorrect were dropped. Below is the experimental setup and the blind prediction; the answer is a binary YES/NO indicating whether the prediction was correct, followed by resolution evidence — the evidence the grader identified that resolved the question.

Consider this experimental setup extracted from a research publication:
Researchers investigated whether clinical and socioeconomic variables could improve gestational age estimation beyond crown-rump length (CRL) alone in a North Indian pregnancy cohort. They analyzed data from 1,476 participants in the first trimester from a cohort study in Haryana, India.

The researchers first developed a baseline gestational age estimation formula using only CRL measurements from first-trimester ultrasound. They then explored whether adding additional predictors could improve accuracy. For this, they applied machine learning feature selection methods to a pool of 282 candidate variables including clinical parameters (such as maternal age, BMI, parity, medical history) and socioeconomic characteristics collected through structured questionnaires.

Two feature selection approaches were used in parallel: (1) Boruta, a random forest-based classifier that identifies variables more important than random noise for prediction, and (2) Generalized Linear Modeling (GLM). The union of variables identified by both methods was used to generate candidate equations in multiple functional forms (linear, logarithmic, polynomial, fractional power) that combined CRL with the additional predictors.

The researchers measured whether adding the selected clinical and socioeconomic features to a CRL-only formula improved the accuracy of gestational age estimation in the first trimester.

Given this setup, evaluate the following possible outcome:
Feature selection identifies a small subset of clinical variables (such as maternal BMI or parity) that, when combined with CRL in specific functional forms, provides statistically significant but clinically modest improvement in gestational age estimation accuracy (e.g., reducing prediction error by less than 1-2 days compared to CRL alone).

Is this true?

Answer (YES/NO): NO